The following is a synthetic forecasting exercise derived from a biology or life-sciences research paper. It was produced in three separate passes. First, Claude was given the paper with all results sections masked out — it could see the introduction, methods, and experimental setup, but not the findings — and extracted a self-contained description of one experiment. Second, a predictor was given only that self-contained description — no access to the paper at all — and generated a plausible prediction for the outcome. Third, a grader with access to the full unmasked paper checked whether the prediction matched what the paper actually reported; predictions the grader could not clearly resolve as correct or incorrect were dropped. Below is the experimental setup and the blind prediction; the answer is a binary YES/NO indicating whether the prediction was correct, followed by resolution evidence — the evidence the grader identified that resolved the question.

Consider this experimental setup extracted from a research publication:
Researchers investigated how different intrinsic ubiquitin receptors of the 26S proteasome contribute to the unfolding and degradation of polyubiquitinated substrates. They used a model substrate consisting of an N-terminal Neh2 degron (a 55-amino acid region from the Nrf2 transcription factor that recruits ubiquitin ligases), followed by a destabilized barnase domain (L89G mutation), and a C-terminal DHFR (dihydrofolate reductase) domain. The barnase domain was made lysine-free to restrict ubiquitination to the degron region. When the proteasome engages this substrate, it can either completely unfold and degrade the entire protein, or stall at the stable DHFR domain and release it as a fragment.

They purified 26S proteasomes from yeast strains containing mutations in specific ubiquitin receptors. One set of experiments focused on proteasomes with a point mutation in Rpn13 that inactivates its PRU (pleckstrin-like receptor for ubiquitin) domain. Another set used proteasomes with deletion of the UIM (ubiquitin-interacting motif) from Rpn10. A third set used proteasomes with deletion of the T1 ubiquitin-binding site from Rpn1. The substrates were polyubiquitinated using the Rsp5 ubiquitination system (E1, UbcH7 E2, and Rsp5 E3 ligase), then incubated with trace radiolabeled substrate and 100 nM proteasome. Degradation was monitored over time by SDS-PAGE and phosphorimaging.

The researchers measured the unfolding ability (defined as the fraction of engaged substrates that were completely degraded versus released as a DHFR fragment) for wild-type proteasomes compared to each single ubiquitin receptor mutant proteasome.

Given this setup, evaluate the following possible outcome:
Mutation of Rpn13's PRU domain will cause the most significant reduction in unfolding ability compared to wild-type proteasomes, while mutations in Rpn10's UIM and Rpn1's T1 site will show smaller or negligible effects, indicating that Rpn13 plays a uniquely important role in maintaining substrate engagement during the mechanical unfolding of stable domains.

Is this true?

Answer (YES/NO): YES